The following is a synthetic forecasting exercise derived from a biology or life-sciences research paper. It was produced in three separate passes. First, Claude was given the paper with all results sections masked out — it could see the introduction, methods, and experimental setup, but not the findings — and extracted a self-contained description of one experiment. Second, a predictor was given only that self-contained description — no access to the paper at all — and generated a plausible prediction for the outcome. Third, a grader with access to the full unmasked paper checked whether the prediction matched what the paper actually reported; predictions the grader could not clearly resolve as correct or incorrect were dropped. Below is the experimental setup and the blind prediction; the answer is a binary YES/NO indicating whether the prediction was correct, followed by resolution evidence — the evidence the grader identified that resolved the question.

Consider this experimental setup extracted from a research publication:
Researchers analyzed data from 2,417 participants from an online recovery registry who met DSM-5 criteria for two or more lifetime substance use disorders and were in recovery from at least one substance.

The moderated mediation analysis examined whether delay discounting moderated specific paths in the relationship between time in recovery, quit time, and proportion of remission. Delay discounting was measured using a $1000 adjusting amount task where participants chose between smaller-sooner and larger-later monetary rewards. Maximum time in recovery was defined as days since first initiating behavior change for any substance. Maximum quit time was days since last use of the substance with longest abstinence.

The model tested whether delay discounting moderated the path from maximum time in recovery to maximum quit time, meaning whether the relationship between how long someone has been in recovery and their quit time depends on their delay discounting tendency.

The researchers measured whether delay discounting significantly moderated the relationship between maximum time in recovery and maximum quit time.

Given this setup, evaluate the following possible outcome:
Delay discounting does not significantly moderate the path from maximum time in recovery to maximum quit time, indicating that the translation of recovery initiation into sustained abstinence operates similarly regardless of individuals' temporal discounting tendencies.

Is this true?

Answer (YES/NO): NO